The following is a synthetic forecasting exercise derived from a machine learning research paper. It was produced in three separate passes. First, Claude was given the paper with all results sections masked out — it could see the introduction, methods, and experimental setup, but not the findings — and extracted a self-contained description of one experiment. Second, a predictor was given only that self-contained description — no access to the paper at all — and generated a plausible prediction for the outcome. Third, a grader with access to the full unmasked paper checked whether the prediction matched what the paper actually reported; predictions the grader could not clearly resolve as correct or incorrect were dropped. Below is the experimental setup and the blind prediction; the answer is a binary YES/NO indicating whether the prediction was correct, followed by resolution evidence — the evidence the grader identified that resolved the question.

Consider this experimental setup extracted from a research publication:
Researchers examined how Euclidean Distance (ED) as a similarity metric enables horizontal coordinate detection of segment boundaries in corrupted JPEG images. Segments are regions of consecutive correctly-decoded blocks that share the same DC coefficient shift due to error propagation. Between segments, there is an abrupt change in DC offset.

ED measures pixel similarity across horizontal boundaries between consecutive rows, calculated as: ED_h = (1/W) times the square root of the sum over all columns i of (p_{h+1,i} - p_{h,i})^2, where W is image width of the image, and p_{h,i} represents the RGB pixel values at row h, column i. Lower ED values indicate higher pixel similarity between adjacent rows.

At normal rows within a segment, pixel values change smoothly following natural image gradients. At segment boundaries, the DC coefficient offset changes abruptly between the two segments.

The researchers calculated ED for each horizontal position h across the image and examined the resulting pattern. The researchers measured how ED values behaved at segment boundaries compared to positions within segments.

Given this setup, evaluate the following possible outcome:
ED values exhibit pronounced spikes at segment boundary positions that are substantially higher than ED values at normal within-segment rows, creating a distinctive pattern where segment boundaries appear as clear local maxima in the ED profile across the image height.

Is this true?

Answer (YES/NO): YES